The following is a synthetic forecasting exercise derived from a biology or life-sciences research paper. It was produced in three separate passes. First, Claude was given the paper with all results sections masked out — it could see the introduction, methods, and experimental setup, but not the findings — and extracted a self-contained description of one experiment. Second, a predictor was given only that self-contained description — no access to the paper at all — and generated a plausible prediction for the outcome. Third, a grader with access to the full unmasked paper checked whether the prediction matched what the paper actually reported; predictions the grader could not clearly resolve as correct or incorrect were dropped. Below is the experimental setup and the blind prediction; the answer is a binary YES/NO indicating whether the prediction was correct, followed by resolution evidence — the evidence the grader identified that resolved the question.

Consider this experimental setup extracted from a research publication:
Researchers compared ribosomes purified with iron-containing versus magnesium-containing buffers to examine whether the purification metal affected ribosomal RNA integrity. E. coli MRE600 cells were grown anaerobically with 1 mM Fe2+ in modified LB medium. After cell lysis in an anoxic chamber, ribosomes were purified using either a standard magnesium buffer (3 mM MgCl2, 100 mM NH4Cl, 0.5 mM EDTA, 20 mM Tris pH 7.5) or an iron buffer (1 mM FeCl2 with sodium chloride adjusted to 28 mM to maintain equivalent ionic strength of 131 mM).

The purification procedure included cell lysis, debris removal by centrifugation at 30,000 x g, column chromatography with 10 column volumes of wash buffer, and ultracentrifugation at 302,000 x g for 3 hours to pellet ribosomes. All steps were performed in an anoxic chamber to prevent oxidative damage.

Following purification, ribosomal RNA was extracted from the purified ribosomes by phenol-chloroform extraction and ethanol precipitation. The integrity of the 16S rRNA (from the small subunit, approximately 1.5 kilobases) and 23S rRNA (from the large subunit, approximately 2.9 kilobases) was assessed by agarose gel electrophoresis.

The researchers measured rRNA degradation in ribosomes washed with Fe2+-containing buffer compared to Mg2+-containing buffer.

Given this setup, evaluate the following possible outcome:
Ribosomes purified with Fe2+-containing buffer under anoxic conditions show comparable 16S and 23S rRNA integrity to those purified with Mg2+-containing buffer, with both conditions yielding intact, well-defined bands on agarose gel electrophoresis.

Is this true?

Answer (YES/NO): NO